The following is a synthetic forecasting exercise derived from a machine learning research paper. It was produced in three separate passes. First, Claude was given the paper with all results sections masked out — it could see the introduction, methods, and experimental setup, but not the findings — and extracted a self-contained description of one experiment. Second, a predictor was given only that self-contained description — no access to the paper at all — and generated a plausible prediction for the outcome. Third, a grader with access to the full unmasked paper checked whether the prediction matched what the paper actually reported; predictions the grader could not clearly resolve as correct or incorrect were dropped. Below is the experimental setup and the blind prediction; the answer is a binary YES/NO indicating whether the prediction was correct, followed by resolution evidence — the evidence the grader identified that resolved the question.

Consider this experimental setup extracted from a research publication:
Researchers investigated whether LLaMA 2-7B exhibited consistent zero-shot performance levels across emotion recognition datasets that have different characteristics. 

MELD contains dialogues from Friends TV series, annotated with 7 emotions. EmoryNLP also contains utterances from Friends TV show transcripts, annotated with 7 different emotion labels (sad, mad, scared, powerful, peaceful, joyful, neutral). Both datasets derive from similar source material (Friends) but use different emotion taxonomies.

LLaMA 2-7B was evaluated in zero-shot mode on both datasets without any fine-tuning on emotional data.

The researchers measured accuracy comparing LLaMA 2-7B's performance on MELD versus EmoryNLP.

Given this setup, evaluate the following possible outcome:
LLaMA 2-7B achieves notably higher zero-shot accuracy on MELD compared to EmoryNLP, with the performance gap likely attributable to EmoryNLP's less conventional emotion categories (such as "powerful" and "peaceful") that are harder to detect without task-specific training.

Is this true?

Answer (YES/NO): NO